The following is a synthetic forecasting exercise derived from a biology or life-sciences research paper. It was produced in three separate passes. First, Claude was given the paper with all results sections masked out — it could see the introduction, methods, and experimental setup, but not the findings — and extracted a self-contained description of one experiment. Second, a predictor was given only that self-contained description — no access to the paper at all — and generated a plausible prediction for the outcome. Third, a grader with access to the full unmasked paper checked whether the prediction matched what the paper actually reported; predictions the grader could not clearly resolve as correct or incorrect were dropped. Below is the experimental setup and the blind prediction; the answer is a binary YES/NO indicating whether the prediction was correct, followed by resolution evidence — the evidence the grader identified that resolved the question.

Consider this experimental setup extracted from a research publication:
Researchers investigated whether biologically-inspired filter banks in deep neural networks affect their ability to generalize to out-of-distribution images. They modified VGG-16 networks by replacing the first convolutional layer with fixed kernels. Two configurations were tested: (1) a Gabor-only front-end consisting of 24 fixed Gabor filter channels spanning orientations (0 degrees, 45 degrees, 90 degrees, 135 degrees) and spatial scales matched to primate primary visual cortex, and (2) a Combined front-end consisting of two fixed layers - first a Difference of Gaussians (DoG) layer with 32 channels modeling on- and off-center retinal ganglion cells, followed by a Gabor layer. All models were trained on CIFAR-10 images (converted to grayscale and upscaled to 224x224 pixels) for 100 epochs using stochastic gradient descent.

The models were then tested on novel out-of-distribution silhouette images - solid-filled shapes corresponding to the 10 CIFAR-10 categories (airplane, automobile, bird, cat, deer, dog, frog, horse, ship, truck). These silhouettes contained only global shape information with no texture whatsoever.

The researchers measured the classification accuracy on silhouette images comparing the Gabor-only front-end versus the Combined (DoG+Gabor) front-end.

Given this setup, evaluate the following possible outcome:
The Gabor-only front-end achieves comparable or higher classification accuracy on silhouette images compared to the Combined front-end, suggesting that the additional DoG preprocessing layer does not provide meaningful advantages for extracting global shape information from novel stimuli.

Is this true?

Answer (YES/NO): YES